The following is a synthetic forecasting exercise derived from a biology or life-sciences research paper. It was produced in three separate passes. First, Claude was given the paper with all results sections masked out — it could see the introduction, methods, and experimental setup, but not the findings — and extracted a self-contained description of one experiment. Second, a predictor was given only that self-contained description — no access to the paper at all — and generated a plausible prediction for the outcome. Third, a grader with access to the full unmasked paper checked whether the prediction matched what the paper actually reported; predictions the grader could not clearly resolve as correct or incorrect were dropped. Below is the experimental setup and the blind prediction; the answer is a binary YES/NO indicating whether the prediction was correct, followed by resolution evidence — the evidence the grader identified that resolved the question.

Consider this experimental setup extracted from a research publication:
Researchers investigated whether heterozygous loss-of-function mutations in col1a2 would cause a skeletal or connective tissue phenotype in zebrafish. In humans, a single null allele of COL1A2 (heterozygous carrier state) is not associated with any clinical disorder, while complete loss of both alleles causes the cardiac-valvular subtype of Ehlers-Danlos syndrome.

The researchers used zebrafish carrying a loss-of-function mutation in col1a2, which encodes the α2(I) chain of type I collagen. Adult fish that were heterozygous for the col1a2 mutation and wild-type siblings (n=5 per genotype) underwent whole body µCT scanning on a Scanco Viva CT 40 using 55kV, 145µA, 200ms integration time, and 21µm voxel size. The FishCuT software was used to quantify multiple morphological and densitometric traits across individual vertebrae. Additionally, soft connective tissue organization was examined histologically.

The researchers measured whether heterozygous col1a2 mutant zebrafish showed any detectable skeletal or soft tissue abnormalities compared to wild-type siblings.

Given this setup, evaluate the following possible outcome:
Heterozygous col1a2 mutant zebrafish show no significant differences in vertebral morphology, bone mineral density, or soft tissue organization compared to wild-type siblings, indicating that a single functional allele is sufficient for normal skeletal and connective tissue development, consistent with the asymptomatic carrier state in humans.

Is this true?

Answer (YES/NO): YES